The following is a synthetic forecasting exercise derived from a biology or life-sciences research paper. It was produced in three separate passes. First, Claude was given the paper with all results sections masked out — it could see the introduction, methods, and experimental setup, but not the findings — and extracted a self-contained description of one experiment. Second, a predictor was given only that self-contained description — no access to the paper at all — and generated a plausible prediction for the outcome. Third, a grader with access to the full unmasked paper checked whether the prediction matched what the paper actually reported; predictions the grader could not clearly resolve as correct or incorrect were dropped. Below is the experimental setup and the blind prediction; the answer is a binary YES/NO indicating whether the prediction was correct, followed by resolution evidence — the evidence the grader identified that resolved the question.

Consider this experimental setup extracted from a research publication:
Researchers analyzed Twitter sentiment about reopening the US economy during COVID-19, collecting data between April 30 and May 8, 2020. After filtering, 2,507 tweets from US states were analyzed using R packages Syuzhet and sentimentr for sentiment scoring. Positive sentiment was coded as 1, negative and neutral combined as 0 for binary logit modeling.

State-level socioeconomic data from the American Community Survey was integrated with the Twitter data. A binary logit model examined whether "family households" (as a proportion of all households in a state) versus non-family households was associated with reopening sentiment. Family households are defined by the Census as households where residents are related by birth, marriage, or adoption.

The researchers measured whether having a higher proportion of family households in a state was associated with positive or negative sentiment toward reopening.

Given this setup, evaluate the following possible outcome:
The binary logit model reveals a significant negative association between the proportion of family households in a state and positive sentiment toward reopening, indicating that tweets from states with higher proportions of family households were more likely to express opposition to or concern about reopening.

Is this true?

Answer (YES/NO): NO